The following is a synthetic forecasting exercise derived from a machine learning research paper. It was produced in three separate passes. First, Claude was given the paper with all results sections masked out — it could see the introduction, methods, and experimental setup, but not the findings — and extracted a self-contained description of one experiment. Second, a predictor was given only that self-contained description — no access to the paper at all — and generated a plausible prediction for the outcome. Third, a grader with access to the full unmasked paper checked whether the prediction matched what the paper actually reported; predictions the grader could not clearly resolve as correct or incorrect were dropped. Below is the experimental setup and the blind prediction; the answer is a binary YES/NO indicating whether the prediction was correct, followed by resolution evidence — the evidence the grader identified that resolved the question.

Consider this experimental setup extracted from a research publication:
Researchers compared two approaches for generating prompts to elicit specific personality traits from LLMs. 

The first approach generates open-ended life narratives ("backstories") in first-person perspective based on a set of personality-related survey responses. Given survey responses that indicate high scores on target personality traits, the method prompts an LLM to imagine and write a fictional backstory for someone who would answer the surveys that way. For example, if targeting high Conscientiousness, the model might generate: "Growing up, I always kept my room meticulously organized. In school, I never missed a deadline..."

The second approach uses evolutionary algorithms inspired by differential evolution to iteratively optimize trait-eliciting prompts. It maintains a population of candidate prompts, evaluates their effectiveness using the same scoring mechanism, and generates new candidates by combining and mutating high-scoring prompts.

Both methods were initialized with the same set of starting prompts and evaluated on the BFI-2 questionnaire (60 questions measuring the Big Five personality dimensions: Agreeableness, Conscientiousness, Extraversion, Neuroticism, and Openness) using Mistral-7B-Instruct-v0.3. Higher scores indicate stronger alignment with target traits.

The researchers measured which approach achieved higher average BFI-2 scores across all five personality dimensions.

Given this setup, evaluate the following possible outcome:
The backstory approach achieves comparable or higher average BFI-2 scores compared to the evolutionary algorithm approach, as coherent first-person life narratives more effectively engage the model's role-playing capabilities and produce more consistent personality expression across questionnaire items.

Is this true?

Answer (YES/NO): NO